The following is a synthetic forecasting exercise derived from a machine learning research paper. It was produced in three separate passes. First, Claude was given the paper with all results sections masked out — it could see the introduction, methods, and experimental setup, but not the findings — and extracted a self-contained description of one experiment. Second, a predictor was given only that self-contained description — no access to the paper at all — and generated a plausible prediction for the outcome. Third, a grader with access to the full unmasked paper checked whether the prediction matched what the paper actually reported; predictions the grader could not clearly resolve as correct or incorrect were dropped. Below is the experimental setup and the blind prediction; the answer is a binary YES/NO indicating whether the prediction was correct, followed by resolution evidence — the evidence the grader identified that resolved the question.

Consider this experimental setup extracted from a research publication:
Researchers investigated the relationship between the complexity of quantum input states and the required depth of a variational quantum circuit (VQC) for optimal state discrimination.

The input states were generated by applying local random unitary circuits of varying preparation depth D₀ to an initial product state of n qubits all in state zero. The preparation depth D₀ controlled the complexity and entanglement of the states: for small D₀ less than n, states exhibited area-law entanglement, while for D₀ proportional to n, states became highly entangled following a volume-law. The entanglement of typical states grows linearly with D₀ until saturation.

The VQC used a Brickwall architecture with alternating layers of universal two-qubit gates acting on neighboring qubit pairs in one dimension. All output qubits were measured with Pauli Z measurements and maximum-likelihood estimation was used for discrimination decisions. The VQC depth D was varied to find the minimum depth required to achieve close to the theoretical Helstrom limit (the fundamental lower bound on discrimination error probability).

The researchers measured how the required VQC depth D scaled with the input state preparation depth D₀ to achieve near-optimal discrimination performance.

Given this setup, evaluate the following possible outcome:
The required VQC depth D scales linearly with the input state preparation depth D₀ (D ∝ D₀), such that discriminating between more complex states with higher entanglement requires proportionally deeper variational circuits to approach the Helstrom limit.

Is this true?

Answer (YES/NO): YES